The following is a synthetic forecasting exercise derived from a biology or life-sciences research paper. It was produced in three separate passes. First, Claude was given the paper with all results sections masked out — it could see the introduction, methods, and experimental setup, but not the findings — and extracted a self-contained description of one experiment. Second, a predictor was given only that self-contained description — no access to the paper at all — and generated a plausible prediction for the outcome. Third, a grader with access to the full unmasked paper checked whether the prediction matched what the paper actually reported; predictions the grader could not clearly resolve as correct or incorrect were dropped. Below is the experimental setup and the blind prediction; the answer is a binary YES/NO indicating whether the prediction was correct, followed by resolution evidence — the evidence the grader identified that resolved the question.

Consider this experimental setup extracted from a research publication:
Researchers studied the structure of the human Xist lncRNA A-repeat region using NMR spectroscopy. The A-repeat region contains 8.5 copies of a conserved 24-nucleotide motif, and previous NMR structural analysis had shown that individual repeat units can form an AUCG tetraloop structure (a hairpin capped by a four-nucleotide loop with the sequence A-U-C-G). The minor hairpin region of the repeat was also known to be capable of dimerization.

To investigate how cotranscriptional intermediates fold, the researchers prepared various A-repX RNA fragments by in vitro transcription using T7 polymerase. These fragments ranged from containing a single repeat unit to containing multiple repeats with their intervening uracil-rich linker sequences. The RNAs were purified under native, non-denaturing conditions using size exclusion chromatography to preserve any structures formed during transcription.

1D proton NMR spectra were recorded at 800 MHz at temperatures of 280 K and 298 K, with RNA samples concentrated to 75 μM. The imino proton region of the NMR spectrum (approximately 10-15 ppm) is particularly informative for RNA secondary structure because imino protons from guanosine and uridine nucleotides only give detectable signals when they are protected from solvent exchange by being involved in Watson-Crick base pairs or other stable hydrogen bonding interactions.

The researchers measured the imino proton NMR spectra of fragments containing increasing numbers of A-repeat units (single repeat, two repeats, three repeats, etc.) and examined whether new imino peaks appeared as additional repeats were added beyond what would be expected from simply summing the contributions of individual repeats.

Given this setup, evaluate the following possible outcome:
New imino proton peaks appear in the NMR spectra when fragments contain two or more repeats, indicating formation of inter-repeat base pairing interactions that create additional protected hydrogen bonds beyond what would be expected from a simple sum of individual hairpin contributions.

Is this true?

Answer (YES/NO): YES